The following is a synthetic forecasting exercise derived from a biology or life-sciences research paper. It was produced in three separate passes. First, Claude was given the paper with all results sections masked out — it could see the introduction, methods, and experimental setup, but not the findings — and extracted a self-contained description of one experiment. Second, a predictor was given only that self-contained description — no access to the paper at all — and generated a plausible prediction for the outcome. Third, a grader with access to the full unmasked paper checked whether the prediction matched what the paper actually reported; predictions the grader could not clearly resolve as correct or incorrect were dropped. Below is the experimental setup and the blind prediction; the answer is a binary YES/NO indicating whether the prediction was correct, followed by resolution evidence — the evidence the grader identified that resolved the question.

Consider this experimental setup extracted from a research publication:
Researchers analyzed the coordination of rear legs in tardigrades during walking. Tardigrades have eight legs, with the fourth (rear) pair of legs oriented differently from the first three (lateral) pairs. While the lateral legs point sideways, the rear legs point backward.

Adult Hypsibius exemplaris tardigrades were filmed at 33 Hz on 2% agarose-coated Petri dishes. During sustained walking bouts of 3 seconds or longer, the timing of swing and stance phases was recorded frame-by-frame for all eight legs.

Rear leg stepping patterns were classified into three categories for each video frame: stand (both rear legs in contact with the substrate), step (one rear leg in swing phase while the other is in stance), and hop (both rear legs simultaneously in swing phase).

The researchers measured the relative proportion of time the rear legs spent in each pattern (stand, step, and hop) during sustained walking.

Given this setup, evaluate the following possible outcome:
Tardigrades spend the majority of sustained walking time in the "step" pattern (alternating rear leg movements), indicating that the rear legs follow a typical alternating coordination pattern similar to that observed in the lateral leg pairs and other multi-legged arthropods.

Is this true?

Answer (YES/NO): YES